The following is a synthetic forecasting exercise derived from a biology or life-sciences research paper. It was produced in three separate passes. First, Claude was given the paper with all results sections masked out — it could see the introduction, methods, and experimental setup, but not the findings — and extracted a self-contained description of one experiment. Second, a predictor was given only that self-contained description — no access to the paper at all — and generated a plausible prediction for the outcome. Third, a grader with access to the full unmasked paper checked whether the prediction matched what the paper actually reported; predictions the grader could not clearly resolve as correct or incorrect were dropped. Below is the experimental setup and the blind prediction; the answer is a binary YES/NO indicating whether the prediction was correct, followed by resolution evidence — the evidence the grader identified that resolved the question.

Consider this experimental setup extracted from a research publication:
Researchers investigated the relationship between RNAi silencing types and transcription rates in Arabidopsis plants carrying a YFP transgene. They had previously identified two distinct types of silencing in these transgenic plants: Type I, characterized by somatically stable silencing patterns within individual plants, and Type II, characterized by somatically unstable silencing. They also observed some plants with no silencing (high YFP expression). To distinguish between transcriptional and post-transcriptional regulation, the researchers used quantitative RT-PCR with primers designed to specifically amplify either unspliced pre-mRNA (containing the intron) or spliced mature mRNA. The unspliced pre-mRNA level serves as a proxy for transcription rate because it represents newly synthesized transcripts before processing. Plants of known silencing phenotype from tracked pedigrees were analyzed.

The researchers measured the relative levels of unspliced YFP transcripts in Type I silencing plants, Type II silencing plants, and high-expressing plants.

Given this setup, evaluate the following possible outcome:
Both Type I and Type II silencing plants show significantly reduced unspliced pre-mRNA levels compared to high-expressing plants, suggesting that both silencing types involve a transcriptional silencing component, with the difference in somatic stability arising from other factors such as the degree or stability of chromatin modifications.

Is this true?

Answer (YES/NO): NO